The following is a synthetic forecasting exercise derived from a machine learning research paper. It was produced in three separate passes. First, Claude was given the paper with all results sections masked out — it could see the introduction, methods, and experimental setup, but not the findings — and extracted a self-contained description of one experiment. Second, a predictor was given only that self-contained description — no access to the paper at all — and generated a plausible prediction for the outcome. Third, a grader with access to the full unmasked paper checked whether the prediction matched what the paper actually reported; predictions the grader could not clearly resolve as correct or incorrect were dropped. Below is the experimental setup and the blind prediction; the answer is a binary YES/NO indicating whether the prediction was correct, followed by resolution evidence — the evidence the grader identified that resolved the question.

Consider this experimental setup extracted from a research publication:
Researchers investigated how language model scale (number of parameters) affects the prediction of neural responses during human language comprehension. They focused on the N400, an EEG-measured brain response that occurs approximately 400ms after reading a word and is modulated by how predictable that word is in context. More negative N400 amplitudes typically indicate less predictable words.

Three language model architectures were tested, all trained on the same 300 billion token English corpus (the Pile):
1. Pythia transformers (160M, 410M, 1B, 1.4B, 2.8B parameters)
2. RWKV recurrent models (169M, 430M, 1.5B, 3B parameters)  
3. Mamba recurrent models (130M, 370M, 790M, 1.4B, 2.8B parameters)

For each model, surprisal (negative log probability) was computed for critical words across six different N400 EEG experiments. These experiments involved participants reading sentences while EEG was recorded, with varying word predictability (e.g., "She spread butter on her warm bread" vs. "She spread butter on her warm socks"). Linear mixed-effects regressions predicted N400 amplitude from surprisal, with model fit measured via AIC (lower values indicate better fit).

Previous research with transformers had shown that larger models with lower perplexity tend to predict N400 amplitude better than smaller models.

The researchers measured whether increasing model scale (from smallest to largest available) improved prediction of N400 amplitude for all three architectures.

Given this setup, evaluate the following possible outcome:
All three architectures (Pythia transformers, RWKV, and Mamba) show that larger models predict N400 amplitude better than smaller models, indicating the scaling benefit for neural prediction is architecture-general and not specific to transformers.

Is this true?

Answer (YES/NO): YES